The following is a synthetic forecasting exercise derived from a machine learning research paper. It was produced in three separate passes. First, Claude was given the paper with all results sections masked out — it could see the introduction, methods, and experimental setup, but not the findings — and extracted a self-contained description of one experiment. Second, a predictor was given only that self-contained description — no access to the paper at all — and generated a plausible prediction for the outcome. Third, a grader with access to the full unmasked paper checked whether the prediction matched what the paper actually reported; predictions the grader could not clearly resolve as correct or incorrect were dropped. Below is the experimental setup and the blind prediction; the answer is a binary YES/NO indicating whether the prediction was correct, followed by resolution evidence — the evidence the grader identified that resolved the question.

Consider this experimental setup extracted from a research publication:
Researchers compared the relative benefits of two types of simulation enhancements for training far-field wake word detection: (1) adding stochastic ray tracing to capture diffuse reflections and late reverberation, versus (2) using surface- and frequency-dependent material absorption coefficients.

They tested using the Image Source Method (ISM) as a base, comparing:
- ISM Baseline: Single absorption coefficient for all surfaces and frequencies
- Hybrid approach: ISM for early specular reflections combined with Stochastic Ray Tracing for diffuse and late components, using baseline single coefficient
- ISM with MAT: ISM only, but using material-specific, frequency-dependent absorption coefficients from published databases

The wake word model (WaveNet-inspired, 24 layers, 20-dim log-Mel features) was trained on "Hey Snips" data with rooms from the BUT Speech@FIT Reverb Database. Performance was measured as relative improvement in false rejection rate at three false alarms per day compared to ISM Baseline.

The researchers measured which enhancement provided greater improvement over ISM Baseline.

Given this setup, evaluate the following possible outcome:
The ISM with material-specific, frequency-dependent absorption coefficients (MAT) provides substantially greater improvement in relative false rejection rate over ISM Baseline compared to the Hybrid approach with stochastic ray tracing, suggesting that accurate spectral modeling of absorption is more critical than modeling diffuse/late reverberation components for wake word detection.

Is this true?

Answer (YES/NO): YES